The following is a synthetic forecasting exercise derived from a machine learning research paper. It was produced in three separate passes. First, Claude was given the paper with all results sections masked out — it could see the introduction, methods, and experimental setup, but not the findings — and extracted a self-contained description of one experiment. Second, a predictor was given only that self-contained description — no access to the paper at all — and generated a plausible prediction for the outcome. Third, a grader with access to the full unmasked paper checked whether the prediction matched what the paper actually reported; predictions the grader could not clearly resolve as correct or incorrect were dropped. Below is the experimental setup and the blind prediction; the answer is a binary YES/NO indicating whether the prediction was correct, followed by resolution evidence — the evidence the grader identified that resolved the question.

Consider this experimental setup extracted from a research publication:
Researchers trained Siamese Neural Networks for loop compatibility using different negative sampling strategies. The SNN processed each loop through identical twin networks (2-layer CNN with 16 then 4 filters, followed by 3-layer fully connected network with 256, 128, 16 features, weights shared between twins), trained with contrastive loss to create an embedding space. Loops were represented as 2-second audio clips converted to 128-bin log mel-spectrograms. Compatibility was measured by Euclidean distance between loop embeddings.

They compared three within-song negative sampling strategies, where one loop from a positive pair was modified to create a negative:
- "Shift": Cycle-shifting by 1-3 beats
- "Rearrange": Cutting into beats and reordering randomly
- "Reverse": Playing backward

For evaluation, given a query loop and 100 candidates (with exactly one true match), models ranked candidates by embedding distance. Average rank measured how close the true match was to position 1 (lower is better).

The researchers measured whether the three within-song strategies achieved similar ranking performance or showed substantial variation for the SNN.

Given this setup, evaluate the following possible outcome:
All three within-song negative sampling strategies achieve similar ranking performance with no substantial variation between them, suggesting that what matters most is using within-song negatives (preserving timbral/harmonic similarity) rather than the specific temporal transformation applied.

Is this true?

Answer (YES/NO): YES